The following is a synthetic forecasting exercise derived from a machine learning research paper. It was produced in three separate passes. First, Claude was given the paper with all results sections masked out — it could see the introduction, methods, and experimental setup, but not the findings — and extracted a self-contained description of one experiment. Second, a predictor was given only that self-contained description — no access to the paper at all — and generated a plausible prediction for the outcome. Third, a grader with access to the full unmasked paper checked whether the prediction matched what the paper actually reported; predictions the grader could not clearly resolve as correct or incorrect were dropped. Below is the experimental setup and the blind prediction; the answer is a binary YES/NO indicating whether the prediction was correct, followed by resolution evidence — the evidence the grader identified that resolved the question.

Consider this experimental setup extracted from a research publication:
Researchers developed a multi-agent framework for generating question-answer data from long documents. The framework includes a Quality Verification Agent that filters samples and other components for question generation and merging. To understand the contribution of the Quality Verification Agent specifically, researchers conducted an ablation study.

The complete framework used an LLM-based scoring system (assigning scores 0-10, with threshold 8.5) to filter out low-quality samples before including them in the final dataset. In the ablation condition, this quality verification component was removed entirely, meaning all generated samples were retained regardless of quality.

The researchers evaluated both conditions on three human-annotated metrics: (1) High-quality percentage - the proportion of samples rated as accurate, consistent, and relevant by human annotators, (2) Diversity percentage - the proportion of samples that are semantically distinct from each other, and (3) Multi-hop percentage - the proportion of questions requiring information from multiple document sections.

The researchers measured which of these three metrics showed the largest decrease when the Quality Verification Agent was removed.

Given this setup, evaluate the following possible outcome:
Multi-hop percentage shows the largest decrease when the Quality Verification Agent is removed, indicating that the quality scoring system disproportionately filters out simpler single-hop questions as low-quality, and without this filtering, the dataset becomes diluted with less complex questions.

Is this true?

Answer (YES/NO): NO